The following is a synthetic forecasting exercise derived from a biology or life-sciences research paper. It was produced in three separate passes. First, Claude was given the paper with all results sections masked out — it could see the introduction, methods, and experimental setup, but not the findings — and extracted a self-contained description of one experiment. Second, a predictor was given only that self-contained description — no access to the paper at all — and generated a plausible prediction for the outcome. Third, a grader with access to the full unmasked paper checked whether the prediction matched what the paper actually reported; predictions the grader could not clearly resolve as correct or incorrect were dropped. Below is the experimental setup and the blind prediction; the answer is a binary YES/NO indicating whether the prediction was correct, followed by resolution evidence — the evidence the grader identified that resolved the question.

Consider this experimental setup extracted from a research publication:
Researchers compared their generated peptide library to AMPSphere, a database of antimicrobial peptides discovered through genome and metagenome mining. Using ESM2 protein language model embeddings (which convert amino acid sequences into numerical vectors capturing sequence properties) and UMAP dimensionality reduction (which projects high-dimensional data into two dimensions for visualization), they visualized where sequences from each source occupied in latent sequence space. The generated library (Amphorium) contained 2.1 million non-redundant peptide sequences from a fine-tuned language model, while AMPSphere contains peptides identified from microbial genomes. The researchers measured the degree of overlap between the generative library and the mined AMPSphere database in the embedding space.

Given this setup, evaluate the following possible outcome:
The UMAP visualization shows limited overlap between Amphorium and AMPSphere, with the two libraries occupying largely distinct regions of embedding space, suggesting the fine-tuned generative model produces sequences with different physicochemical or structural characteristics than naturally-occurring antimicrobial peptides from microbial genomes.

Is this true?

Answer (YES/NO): NO